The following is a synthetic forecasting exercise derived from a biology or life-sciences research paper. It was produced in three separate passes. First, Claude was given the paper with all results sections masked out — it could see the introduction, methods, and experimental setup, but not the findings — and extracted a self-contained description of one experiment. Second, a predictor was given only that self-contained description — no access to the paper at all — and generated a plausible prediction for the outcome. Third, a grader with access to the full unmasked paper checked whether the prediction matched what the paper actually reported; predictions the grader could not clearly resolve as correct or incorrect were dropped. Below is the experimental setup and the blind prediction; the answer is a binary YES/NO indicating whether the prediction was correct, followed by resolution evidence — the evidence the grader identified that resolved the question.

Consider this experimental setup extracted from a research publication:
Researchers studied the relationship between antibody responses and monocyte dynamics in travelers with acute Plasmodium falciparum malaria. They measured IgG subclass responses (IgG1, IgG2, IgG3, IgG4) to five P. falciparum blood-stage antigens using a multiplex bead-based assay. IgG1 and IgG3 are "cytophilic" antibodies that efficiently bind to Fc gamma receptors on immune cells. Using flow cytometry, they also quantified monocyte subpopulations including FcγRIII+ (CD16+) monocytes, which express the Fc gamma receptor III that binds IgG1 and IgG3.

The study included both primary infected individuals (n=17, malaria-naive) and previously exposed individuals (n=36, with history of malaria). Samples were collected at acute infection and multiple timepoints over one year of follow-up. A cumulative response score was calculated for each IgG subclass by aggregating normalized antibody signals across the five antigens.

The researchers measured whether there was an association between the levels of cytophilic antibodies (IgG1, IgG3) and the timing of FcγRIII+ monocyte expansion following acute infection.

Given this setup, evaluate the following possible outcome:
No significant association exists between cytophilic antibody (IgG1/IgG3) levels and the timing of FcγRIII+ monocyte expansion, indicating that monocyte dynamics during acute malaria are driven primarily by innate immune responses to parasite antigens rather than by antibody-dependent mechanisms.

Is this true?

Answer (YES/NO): NO